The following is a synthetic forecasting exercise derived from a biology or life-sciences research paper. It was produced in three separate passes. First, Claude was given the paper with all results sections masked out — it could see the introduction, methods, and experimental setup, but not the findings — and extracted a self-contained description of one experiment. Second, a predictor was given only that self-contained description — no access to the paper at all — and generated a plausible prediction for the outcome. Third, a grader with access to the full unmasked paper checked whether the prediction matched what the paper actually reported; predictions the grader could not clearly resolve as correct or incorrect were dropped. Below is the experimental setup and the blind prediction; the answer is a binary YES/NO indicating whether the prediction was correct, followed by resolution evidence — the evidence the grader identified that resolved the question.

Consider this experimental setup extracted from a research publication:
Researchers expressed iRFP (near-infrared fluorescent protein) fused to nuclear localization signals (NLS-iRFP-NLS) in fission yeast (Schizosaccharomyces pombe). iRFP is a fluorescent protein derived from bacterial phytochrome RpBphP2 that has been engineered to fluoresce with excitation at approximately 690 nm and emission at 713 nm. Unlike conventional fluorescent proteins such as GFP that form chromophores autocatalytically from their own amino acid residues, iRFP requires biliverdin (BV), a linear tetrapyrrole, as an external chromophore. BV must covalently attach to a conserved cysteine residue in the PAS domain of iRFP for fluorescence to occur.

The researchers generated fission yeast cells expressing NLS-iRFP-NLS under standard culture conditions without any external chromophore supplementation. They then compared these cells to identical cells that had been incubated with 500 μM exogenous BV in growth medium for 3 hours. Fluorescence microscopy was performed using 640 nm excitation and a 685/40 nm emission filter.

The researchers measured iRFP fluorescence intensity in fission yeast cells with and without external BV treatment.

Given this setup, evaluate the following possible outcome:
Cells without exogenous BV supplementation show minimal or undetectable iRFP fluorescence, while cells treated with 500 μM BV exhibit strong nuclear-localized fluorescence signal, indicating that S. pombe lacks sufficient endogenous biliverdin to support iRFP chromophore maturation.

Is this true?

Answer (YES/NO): YES